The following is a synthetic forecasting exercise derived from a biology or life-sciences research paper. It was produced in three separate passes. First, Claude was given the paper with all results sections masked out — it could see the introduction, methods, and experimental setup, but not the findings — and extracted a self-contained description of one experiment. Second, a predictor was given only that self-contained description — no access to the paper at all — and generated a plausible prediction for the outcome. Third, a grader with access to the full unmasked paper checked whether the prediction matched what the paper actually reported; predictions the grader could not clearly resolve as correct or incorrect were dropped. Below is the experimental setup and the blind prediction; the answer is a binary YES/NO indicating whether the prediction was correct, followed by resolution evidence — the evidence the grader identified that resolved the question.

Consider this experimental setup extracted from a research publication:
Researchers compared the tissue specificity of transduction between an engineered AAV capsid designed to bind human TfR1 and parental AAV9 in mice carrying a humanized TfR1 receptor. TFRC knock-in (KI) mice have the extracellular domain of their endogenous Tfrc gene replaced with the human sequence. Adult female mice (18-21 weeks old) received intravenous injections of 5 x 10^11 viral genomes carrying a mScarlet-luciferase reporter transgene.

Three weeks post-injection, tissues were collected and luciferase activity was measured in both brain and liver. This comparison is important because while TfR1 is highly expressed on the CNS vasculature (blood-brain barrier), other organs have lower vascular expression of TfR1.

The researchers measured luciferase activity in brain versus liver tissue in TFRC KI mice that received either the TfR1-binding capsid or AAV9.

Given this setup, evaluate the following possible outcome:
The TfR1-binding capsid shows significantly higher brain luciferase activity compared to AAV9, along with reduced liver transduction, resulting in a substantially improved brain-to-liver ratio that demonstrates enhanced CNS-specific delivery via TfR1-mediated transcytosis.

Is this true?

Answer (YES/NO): NO